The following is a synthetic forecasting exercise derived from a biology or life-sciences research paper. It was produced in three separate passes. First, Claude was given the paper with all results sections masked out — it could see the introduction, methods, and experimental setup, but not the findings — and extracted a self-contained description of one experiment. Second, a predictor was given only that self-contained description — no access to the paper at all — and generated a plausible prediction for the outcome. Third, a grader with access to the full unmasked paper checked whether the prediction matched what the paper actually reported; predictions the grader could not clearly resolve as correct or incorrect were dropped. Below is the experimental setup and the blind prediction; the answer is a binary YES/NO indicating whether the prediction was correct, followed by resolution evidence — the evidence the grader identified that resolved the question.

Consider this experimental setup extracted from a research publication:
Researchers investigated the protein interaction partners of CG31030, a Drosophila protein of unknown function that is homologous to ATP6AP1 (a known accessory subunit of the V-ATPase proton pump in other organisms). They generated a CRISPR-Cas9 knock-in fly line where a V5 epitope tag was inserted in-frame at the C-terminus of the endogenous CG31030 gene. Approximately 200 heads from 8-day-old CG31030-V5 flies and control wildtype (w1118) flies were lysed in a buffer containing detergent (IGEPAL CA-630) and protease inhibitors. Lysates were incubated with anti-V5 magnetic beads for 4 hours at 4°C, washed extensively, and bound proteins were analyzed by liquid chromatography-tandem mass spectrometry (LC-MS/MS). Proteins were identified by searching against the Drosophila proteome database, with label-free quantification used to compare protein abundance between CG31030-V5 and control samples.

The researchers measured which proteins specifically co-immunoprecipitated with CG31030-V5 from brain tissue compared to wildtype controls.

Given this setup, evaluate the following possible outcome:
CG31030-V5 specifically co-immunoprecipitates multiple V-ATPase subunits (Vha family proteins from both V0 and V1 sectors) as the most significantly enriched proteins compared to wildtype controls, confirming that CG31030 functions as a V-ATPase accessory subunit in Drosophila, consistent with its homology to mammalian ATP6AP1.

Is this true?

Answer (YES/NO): NO